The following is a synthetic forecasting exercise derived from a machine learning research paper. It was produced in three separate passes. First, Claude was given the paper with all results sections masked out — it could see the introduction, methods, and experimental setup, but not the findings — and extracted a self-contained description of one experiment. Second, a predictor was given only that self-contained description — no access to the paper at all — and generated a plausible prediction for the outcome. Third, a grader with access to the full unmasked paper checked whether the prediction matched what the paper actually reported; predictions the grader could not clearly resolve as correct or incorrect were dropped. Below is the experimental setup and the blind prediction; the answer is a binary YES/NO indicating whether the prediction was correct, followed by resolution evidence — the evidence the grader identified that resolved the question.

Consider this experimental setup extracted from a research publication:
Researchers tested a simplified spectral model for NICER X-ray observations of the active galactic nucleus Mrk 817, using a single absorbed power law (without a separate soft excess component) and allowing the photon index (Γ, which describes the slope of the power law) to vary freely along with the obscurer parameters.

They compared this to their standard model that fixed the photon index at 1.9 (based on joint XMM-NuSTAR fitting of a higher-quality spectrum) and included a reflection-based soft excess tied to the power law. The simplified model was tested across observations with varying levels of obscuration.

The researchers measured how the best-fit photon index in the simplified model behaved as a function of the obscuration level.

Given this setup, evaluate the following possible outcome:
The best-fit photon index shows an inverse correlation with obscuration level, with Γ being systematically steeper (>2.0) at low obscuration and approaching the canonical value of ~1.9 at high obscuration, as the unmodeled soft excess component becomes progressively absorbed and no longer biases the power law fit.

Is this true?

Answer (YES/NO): NO